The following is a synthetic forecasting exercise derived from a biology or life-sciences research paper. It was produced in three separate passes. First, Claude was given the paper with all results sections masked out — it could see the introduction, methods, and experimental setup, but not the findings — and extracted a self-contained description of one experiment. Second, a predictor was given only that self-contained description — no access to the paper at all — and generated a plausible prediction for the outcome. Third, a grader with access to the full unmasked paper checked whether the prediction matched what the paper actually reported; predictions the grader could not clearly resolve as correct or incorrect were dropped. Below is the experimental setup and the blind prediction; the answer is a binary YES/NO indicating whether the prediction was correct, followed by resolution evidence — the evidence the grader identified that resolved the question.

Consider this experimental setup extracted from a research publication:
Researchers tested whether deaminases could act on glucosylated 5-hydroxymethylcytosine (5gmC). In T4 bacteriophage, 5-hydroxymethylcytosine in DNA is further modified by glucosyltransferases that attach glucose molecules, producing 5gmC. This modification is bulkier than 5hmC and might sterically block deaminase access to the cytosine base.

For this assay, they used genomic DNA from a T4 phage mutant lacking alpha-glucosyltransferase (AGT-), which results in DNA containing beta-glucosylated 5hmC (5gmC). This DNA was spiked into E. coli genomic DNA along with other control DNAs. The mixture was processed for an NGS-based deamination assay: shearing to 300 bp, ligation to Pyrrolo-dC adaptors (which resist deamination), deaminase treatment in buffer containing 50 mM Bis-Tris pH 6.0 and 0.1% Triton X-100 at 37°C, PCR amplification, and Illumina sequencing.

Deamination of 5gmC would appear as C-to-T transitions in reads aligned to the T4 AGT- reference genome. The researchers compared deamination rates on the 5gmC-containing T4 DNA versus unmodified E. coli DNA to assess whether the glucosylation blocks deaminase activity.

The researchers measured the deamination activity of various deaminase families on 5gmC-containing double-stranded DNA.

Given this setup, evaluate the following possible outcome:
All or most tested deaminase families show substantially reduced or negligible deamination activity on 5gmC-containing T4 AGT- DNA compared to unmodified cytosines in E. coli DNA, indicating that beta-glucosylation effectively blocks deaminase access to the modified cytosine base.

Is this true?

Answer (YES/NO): NO